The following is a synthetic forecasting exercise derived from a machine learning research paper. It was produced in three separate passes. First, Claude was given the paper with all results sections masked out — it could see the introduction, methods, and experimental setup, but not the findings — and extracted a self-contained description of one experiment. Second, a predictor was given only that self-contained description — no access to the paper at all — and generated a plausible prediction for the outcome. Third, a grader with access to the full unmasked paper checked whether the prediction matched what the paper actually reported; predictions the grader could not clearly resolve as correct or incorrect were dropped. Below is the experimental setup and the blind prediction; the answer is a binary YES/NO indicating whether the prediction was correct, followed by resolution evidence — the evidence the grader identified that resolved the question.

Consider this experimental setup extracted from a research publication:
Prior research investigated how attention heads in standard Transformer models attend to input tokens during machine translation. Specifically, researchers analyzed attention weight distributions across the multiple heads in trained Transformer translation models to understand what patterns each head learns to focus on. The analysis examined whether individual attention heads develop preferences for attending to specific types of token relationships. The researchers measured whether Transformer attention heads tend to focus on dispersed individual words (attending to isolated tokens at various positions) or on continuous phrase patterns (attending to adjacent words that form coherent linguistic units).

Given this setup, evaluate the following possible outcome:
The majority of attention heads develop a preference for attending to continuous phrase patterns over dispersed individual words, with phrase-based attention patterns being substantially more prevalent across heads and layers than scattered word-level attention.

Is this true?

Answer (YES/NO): NO